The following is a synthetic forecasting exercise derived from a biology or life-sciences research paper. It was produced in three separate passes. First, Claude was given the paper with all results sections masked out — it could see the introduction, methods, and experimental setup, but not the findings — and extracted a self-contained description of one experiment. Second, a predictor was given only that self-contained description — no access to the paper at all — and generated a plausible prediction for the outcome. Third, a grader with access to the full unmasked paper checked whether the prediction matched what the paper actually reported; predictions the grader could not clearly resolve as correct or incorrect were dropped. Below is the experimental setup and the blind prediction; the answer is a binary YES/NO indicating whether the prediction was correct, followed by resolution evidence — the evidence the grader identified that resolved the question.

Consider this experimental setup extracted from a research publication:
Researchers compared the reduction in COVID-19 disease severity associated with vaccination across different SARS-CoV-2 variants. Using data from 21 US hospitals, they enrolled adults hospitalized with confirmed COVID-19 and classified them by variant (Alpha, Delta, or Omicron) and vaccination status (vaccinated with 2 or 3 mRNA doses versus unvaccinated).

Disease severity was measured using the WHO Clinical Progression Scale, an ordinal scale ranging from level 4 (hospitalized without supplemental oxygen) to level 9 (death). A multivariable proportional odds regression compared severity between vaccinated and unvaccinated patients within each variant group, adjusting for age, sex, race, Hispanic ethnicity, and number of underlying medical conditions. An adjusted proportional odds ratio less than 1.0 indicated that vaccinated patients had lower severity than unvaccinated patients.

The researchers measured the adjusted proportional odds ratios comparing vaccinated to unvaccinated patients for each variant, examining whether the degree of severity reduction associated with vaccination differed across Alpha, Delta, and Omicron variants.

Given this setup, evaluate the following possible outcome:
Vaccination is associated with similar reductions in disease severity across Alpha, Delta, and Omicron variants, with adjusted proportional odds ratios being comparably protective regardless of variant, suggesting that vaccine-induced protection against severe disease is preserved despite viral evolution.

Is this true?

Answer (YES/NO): NO